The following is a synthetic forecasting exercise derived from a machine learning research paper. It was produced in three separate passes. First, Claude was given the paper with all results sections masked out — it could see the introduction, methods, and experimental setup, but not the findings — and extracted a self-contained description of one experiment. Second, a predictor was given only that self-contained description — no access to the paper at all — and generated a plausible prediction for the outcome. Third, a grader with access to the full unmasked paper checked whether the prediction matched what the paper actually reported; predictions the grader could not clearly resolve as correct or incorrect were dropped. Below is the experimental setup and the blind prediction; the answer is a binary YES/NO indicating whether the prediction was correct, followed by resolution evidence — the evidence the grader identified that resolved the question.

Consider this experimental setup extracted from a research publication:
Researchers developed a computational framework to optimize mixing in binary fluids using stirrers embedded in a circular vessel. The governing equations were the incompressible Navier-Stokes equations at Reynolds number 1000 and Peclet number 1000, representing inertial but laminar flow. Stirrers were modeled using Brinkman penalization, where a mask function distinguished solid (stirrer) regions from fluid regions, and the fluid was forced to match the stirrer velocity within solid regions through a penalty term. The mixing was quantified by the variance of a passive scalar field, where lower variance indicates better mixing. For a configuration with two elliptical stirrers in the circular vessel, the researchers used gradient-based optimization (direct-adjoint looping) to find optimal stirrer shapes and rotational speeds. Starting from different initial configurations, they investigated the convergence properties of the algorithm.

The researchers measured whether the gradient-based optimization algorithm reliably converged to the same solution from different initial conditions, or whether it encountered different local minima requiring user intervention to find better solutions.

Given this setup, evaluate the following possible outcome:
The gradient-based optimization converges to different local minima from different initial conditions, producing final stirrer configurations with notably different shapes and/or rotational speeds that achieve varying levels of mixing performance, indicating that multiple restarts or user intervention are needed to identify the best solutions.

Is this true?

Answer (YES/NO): YES